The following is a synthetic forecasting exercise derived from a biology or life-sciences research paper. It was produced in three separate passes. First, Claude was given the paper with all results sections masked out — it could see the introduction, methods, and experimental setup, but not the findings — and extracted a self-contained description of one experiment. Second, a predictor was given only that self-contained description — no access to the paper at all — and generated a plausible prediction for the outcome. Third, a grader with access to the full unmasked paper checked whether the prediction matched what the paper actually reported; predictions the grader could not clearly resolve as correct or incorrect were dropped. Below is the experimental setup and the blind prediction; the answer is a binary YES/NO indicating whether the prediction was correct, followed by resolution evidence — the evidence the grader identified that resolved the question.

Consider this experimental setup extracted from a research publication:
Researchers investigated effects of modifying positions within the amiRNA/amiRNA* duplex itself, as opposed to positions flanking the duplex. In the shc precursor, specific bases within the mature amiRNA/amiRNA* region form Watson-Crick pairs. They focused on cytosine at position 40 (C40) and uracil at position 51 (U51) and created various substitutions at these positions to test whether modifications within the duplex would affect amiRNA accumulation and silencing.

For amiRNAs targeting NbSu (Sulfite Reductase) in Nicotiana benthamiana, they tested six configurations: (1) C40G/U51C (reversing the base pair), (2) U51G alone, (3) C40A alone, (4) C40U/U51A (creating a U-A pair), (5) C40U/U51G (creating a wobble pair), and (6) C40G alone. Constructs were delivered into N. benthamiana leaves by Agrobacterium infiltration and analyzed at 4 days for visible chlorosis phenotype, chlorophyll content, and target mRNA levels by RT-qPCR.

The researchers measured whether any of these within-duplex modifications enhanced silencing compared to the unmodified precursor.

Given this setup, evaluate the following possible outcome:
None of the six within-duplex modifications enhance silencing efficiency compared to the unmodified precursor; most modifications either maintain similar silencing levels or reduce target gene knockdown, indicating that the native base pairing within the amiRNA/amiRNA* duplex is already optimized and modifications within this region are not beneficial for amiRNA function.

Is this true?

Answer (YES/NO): YES